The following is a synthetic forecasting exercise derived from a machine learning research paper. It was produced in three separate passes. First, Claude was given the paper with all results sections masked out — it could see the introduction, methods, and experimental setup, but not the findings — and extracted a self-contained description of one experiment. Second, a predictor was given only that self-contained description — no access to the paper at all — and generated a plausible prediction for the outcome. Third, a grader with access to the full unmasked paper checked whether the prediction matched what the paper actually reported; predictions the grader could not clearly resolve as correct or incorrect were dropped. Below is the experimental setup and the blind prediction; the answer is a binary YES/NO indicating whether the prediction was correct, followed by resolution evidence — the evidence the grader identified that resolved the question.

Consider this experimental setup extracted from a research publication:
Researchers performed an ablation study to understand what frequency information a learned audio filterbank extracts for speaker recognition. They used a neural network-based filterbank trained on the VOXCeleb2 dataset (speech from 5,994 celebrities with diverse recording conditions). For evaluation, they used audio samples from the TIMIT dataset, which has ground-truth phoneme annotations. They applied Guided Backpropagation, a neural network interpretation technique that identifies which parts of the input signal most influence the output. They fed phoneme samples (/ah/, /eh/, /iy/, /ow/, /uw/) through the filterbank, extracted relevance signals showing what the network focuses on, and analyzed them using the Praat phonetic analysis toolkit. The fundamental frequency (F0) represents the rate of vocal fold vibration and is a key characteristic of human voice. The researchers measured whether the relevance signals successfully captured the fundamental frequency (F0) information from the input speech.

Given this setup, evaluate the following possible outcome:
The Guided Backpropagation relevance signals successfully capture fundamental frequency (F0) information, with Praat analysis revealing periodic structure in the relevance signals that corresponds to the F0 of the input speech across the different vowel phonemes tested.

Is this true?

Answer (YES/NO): YES